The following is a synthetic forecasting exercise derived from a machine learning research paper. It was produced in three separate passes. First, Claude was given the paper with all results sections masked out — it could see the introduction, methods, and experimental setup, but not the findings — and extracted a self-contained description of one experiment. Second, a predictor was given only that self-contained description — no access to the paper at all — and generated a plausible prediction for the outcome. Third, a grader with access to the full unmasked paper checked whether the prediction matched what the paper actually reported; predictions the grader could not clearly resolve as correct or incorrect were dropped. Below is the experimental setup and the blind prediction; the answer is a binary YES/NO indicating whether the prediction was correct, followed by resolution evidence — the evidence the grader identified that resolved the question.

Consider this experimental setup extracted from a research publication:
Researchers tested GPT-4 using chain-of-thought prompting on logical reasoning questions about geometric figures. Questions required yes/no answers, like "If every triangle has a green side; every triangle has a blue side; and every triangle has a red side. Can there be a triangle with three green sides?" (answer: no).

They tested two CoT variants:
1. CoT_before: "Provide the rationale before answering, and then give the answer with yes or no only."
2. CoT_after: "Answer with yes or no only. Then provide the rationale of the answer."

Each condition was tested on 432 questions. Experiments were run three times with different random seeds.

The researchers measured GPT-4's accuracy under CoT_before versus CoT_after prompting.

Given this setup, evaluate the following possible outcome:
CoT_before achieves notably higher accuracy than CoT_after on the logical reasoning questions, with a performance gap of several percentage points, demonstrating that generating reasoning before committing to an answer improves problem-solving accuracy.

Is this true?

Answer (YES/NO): NO